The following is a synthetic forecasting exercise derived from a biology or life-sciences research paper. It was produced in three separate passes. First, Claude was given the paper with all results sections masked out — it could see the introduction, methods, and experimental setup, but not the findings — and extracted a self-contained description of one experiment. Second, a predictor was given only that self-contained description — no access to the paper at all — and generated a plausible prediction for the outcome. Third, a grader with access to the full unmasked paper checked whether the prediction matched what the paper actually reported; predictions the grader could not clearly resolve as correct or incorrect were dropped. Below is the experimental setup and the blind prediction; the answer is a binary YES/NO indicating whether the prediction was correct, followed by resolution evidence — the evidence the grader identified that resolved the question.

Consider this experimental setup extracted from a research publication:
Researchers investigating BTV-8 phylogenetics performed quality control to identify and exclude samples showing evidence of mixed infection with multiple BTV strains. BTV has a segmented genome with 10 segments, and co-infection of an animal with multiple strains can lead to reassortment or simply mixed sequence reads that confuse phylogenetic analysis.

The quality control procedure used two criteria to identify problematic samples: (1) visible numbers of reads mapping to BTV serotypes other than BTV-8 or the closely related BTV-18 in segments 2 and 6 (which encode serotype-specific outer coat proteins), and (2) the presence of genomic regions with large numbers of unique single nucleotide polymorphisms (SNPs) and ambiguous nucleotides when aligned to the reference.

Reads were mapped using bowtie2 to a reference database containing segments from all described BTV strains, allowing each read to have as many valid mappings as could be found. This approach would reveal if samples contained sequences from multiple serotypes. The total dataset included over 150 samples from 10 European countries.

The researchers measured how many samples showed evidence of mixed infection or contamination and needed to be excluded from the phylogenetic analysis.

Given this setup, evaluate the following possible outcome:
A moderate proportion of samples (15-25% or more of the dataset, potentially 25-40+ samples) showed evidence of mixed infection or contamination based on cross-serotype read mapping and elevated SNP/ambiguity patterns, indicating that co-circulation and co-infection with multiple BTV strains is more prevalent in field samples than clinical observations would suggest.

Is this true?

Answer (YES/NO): NO